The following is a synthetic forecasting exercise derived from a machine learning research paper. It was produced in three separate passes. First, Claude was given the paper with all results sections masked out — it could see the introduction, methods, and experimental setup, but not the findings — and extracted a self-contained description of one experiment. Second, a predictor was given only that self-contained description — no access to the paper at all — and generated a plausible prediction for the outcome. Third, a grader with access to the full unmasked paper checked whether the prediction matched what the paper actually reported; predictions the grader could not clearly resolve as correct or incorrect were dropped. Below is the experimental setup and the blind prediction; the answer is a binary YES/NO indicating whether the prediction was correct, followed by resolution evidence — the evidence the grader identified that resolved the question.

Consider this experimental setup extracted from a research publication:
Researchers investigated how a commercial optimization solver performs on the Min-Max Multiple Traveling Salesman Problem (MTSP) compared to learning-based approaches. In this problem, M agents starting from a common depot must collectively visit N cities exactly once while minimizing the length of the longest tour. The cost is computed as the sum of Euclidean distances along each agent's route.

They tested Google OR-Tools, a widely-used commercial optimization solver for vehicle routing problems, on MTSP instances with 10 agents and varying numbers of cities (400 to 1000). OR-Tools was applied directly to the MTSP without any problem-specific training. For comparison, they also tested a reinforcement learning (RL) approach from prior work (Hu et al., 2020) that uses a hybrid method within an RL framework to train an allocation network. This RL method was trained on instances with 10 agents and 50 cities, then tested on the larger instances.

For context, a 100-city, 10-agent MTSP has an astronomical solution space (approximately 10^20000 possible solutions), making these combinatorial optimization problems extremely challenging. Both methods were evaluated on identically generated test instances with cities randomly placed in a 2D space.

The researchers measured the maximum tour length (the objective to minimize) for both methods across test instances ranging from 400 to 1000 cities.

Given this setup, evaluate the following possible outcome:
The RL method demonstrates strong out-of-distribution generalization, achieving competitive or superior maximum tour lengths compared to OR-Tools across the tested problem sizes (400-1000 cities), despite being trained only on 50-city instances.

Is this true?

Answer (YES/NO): YES